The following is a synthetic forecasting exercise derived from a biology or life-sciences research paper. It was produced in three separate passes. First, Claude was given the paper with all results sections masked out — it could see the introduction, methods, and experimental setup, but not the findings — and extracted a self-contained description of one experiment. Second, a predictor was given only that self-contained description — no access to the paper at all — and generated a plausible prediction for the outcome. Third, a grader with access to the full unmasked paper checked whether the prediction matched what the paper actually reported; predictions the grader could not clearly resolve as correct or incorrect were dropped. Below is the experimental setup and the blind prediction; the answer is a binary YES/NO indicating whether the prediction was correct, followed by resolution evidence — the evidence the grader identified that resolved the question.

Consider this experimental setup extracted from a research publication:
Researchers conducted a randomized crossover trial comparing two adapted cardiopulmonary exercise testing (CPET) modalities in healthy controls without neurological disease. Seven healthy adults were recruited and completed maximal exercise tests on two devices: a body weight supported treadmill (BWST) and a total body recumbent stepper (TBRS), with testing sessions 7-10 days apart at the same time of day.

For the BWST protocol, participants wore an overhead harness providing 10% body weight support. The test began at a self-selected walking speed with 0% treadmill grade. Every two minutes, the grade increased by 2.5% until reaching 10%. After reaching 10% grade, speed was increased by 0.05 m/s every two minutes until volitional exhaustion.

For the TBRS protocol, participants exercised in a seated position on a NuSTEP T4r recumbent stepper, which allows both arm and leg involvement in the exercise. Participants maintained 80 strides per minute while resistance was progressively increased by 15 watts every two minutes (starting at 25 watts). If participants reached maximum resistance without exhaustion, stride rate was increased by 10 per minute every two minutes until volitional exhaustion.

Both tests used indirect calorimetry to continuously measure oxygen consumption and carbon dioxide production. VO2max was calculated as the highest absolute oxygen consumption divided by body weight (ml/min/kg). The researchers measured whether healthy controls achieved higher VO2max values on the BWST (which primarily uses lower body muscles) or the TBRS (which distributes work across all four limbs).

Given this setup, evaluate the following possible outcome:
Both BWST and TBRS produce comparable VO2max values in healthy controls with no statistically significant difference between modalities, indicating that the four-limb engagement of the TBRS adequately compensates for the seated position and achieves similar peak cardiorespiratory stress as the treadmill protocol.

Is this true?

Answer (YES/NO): NO